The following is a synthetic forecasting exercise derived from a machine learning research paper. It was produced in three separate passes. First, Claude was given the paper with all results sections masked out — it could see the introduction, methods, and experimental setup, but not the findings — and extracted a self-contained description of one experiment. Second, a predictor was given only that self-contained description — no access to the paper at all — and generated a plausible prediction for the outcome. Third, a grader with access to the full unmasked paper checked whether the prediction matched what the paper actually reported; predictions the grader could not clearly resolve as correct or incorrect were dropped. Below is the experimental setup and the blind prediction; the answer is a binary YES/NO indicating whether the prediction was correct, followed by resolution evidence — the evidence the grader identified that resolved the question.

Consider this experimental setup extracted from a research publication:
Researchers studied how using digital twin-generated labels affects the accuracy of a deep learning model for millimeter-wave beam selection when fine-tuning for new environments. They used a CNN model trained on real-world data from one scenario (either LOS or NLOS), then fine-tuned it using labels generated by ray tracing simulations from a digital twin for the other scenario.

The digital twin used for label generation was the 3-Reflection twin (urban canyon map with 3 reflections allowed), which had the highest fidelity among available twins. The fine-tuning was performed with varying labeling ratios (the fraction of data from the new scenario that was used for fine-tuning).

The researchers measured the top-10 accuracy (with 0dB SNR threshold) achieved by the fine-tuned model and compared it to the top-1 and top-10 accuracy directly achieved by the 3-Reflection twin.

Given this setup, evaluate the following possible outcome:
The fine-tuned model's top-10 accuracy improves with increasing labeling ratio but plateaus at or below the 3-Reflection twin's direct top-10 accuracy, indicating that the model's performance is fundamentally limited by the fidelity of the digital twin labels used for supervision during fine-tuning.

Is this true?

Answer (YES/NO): NO